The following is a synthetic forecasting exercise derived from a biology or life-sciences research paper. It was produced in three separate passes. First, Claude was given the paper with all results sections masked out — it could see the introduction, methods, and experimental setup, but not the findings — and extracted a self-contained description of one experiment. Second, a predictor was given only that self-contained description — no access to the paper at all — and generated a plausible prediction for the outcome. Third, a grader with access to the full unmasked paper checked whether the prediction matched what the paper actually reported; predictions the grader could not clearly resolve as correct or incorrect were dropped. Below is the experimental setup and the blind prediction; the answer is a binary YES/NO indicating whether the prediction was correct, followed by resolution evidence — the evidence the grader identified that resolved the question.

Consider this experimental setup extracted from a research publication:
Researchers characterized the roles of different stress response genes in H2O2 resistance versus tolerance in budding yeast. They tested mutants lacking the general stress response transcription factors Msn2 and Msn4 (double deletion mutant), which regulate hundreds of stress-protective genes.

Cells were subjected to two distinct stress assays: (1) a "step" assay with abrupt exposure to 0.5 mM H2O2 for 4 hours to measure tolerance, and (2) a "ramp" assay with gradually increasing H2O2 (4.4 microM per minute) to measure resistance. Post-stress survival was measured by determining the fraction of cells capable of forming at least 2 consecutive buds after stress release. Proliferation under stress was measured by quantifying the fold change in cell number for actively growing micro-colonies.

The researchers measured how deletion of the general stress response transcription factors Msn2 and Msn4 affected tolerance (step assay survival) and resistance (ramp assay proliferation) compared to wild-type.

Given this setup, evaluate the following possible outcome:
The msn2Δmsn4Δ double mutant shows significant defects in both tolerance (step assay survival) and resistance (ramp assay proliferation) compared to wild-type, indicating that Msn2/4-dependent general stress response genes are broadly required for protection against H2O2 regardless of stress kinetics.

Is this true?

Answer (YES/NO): NO